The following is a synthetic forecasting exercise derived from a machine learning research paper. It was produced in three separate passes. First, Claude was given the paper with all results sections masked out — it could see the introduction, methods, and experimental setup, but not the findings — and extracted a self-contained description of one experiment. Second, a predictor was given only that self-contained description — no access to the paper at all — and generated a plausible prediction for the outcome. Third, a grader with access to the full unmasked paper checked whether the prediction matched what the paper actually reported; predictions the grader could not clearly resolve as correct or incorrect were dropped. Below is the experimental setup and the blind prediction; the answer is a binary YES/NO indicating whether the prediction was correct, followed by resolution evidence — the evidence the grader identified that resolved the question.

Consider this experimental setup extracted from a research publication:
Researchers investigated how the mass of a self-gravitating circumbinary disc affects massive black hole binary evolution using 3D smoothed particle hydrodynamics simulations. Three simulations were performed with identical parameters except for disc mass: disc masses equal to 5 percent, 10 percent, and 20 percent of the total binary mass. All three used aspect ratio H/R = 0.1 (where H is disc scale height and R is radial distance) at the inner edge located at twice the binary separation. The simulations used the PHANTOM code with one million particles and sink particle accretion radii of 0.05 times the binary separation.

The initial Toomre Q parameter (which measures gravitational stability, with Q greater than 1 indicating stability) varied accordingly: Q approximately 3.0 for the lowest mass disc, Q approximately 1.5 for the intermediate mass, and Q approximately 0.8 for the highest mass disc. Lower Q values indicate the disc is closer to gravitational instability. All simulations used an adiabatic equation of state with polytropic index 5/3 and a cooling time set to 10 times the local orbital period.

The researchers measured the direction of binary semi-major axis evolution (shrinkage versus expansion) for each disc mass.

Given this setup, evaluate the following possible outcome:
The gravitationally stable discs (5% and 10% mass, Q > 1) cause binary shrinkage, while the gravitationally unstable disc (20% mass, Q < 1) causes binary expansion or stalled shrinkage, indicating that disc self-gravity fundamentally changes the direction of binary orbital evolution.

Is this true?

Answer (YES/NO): NO